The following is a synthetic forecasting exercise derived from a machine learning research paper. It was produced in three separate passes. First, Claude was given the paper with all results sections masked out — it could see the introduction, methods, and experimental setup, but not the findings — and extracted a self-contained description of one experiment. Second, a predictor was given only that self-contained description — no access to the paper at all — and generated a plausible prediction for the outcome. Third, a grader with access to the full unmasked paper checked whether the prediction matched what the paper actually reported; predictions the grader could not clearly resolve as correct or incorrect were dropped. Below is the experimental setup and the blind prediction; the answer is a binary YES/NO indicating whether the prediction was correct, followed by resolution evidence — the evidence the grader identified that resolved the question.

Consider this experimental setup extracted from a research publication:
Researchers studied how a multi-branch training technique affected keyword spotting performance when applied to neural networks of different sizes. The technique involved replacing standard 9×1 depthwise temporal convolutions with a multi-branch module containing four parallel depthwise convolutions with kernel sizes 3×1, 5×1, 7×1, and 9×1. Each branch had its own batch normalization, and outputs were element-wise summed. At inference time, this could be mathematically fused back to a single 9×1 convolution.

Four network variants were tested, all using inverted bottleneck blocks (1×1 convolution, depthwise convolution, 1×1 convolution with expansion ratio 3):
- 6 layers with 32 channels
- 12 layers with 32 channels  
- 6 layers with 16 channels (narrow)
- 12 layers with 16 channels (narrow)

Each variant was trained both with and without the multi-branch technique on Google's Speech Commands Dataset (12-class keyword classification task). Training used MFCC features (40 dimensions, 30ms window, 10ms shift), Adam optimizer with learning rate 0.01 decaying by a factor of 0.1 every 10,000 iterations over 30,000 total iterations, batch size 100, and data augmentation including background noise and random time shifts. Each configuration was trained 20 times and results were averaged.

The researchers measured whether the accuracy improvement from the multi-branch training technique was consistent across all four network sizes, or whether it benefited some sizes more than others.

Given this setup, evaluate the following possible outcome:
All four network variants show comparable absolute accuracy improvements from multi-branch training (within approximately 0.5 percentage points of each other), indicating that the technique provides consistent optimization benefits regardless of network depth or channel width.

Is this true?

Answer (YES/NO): NO